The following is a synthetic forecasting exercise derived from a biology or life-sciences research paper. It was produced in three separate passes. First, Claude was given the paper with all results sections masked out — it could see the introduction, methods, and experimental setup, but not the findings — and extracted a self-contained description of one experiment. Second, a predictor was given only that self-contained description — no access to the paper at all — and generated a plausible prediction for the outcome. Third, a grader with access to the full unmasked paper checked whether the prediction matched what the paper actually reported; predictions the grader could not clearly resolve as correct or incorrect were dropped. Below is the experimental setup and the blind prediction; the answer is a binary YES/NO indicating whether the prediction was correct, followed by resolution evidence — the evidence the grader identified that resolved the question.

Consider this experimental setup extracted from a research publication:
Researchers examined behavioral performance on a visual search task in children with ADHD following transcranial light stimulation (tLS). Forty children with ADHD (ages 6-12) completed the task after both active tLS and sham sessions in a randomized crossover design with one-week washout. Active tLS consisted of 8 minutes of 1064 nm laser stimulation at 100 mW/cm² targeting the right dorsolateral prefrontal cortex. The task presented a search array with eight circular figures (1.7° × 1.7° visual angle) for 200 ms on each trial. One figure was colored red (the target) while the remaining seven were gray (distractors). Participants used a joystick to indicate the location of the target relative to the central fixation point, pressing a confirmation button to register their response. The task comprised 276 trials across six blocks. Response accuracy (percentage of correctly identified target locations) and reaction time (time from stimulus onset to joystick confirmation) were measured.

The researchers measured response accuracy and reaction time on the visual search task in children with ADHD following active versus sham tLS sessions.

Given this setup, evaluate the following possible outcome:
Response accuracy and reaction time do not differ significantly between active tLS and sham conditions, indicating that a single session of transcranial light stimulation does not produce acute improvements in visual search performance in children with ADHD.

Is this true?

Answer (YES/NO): NO